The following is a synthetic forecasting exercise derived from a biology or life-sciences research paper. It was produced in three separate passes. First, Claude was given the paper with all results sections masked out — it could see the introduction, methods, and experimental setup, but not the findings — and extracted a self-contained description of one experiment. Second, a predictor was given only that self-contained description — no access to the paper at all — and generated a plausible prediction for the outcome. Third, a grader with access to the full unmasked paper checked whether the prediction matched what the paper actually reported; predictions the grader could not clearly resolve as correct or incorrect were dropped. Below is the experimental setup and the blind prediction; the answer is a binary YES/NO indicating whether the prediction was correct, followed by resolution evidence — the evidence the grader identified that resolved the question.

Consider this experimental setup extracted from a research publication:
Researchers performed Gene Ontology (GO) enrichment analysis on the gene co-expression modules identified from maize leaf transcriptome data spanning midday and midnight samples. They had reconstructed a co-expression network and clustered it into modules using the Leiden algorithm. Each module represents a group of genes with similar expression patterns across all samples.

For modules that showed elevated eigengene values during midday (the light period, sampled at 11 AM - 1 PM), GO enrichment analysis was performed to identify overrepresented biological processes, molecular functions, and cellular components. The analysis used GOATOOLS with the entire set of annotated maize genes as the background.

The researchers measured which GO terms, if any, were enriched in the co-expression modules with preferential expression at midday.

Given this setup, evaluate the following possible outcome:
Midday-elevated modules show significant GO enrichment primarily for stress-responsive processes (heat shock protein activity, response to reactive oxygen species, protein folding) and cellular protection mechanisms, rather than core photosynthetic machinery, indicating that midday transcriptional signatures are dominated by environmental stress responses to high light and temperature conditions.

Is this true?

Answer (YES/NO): NO